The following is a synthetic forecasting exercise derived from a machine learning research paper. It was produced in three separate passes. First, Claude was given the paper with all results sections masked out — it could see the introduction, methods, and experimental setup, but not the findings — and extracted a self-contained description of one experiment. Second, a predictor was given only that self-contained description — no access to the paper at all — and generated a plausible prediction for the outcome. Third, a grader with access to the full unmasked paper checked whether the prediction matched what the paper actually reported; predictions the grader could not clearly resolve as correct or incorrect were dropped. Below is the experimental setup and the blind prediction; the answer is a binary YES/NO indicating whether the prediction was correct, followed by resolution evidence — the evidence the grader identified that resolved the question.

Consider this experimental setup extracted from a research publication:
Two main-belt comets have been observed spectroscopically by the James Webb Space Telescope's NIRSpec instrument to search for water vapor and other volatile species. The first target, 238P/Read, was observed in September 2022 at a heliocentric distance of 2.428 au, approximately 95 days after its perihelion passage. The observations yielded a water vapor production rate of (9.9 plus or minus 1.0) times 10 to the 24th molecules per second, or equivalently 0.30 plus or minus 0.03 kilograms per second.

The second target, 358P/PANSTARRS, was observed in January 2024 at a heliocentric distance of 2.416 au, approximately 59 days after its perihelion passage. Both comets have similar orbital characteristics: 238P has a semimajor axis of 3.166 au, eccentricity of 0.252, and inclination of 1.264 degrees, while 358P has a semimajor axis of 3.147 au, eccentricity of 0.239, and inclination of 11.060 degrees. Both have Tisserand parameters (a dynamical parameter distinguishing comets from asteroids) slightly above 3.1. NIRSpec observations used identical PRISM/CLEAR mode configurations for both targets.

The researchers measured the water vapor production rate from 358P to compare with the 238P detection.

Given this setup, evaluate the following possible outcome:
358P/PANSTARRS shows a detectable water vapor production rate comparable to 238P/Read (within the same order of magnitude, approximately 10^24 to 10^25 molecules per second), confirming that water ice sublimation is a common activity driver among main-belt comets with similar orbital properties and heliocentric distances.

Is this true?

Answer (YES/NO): YES